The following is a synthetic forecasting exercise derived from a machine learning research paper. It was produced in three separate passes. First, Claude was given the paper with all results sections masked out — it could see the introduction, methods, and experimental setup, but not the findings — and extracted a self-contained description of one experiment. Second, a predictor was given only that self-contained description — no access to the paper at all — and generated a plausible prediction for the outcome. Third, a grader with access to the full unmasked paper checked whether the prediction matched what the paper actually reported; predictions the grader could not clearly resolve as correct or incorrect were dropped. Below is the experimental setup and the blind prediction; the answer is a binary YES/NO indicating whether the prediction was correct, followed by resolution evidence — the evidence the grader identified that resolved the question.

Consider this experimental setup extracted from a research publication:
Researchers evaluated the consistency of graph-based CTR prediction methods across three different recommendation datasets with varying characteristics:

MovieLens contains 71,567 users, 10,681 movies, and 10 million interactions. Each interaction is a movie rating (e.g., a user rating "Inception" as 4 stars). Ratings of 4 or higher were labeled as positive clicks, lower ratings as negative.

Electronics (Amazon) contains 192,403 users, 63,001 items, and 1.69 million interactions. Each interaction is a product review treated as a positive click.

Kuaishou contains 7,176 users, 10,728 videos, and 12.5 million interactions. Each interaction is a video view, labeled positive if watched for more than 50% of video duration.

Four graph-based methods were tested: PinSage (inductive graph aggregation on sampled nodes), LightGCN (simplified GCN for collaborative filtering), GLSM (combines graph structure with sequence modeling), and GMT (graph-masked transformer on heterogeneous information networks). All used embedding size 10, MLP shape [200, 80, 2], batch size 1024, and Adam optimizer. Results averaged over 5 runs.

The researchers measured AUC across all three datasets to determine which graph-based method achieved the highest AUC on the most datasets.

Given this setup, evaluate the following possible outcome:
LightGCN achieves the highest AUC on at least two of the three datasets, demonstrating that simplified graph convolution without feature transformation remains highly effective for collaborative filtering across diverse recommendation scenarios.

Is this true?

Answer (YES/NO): NO